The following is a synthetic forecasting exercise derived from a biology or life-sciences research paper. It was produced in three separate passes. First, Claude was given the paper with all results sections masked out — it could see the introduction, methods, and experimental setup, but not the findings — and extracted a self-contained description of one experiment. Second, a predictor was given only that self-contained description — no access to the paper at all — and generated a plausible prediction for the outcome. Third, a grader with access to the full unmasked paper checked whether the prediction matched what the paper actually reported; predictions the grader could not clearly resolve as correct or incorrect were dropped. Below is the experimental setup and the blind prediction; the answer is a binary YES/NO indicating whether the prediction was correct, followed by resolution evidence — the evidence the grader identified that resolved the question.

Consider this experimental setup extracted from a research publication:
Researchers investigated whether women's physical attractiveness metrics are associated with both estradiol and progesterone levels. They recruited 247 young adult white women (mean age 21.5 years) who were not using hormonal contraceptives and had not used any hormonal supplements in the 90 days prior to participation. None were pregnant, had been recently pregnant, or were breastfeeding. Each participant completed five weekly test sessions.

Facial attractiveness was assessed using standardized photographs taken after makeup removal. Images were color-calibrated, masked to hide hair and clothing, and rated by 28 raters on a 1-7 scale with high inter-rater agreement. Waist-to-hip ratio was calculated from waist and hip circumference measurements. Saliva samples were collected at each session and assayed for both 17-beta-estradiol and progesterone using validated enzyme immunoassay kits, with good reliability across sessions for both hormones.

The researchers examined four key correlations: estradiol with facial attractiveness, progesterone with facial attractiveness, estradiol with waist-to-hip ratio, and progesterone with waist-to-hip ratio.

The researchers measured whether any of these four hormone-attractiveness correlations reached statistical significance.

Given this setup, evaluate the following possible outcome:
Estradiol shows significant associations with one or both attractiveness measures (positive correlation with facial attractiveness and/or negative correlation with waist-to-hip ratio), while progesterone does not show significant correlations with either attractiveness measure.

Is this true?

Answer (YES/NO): NO